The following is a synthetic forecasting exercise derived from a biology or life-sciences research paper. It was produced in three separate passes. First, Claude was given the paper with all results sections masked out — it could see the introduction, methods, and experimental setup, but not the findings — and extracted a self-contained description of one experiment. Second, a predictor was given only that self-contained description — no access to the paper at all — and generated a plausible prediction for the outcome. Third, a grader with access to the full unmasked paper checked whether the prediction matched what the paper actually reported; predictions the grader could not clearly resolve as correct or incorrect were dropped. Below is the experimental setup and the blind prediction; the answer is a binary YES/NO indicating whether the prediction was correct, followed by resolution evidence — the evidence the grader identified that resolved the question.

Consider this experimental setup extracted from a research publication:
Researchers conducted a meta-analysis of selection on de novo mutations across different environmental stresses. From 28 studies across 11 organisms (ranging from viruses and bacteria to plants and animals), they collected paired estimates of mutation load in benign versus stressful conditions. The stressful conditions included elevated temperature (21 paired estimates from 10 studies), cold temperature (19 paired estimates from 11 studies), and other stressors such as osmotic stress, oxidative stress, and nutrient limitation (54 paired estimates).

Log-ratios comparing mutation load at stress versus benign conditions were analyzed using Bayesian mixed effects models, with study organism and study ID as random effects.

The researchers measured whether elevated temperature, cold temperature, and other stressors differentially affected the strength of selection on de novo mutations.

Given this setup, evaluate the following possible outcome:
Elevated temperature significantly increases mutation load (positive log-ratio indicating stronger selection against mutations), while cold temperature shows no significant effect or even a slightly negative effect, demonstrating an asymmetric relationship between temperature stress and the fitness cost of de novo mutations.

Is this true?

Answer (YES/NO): YES